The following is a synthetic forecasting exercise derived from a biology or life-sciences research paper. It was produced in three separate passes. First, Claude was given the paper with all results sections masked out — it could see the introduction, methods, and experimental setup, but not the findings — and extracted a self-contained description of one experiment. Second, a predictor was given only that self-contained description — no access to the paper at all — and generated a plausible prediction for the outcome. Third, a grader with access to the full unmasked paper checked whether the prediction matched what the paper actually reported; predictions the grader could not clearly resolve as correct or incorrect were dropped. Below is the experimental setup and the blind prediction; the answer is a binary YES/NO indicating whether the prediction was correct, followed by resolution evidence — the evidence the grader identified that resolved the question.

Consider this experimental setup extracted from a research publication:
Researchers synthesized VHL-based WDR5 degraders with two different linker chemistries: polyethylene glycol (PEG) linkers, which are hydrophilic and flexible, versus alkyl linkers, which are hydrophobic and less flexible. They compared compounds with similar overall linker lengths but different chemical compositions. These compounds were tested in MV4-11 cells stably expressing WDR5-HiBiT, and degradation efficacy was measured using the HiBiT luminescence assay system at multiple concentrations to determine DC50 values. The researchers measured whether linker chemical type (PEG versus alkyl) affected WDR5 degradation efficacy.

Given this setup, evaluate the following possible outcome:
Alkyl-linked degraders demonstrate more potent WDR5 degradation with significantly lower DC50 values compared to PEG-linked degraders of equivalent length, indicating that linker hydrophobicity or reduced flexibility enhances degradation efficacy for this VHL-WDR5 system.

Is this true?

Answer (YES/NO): YES